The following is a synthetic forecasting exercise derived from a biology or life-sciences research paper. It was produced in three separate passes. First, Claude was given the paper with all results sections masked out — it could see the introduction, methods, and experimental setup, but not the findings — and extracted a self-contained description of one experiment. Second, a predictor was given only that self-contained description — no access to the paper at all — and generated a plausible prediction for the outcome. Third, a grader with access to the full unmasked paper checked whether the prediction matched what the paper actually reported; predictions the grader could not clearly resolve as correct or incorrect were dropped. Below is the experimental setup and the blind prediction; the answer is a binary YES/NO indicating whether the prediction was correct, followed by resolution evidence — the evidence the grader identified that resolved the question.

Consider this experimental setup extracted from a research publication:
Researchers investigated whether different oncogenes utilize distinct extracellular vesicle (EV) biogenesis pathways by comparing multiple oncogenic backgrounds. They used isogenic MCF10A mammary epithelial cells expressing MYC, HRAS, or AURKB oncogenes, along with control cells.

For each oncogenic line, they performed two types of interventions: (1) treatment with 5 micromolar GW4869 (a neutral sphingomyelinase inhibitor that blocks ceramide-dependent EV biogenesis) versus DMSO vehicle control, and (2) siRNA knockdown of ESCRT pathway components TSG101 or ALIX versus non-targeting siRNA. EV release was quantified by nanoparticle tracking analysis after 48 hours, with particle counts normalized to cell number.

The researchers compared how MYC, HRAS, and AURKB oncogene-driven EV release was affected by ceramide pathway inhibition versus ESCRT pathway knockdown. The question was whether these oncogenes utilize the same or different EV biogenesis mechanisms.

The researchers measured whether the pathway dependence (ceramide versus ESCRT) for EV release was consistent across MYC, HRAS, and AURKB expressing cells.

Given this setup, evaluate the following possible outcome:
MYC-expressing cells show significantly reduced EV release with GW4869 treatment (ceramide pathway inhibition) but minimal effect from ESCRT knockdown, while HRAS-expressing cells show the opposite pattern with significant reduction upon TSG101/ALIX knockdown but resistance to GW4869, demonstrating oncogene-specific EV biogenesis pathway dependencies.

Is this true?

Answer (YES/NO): NO